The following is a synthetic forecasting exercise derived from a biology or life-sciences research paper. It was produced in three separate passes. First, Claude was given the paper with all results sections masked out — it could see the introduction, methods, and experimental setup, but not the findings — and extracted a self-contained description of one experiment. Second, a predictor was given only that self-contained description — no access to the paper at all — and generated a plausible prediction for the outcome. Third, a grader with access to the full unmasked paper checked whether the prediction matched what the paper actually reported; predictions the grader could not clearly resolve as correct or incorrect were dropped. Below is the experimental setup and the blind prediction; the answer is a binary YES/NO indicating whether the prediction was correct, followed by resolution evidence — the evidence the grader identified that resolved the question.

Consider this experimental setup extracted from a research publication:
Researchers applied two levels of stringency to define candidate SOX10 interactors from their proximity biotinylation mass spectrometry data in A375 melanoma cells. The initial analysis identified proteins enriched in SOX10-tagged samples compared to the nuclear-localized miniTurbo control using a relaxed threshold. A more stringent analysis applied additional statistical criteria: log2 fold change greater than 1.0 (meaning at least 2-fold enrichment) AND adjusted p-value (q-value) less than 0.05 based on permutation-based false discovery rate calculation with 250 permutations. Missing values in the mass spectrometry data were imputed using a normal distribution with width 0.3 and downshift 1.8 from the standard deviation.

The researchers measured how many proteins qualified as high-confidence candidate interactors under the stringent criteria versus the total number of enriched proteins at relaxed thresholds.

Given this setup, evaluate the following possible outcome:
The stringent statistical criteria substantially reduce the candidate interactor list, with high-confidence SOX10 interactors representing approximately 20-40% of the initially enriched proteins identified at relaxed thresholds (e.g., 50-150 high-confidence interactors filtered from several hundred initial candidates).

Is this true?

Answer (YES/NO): NO